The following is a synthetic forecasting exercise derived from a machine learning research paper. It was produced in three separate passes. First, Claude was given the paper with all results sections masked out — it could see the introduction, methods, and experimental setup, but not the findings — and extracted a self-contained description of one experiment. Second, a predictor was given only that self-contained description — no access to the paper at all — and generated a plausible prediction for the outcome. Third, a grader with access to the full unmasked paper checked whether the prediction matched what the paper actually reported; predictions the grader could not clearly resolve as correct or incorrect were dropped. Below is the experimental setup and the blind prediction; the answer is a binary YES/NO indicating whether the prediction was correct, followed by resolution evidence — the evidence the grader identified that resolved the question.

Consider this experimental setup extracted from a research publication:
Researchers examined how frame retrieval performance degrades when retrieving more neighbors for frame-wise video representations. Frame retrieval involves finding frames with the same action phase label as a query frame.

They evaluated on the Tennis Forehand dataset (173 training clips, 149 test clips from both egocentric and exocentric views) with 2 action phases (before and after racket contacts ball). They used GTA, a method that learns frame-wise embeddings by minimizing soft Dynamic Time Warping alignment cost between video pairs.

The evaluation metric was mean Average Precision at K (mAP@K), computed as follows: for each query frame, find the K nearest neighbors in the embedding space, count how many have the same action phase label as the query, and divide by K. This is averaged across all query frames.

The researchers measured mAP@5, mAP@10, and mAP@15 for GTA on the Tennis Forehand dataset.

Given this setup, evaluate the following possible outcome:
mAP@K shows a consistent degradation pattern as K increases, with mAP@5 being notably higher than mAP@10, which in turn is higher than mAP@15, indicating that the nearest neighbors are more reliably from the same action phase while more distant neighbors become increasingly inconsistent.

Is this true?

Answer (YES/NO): NO